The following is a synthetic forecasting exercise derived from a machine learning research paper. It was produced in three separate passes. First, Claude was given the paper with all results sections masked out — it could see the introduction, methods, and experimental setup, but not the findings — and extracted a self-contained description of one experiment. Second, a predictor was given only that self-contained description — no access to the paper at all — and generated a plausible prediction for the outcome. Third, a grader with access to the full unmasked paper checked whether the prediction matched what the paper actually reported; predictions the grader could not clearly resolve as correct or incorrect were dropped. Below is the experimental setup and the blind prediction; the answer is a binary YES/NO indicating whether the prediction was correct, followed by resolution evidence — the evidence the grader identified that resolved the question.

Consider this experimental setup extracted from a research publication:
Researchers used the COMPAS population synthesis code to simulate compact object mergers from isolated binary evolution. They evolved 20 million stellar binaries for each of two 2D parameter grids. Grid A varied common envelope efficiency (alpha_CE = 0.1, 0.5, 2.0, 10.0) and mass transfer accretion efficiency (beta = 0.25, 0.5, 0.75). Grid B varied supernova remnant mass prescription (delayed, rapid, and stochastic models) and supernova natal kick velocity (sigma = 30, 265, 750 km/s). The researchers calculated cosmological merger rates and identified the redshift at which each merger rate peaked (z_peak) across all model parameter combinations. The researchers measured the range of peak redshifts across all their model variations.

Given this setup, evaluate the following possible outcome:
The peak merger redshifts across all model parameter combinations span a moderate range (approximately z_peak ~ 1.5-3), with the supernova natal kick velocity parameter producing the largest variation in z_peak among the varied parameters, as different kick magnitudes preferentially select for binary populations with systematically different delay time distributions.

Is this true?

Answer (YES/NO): NO